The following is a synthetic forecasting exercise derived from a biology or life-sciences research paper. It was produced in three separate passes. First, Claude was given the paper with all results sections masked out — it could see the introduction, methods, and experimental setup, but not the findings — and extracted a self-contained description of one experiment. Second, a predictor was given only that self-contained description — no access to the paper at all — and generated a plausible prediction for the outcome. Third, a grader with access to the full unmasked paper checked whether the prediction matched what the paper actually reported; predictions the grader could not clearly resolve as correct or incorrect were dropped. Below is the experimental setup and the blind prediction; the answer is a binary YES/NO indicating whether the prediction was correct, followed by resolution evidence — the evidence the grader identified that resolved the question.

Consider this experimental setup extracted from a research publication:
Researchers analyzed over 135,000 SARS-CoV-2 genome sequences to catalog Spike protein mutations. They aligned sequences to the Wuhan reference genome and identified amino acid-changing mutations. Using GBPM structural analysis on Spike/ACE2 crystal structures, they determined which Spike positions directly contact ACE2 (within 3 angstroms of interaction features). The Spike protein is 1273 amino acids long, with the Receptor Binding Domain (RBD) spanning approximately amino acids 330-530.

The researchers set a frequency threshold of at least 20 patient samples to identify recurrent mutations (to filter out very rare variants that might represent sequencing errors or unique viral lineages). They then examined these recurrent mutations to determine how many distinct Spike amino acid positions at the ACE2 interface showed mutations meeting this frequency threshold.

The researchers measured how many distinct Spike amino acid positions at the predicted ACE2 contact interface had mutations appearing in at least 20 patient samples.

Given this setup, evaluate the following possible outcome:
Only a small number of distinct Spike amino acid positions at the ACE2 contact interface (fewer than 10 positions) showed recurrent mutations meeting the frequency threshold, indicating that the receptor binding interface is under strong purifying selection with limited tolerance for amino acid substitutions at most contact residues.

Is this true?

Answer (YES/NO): YES